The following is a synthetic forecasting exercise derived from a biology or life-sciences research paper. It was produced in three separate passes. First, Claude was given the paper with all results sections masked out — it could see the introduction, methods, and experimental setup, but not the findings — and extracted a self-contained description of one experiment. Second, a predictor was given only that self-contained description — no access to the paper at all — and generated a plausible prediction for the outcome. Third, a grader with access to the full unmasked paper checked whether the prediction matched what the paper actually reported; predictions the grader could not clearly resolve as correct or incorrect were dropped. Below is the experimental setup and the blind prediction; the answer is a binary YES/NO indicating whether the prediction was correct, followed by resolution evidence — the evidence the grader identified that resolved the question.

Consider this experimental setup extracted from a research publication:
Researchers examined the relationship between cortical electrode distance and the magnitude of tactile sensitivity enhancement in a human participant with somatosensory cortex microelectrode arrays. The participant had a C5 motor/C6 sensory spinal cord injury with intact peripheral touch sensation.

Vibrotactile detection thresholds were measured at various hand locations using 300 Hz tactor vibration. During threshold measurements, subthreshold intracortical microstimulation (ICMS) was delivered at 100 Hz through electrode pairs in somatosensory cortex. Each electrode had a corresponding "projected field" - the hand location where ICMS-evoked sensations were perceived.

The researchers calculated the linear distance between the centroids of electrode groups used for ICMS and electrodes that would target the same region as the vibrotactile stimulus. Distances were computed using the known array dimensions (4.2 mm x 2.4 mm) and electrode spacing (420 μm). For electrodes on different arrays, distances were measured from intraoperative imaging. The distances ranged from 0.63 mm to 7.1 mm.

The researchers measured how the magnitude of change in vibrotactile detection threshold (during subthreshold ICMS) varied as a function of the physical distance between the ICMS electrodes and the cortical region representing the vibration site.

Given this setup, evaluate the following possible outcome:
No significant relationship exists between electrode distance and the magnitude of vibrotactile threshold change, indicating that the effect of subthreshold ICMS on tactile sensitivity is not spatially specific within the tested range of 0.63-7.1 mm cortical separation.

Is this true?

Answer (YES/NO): NO